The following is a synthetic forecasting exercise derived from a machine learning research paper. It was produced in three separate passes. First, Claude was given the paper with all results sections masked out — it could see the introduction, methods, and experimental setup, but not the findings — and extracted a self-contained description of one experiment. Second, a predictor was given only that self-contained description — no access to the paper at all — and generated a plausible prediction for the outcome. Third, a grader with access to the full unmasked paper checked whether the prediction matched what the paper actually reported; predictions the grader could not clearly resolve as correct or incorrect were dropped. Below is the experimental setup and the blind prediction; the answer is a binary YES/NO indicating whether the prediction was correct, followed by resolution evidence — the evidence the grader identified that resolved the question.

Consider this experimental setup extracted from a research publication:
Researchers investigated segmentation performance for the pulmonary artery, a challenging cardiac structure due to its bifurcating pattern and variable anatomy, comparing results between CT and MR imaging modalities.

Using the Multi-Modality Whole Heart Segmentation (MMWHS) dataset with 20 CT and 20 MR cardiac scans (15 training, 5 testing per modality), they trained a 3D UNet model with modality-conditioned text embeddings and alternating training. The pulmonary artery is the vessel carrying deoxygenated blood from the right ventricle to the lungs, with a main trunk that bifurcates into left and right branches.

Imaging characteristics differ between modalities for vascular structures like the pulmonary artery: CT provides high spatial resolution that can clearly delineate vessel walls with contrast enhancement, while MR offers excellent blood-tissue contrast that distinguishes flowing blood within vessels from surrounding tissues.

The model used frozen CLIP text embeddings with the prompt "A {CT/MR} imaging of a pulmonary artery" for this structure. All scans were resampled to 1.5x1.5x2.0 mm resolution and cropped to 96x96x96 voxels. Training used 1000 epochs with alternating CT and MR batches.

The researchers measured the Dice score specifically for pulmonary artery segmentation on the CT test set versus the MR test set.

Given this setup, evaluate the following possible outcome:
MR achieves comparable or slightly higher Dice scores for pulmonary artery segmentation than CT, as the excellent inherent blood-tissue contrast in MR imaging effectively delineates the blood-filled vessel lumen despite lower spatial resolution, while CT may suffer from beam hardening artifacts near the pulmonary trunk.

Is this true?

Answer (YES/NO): NO